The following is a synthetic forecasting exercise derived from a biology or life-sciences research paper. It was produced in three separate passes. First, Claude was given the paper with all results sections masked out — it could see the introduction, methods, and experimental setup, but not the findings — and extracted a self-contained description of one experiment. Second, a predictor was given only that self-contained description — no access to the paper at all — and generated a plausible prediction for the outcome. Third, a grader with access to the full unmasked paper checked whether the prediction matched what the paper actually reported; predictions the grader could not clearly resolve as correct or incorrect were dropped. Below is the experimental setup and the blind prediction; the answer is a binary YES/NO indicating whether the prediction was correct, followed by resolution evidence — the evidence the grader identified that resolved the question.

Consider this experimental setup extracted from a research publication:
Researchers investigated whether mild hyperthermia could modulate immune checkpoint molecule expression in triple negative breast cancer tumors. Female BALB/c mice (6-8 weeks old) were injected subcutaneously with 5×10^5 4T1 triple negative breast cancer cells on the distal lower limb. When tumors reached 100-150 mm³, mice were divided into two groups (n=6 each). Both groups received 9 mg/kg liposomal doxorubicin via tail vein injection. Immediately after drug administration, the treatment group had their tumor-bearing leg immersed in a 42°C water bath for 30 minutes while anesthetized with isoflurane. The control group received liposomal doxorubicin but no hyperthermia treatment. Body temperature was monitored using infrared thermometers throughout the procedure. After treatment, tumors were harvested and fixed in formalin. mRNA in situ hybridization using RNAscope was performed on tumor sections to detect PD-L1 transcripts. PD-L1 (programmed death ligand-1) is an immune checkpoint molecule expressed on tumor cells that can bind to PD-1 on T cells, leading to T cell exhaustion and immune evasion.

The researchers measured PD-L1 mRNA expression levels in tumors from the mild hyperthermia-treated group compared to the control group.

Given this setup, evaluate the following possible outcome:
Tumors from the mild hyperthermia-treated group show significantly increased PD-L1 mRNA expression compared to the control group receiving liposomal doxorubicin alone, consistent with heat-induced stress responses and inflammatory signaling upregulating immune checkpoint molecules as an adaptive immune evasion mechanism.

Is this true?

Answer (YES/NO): NO